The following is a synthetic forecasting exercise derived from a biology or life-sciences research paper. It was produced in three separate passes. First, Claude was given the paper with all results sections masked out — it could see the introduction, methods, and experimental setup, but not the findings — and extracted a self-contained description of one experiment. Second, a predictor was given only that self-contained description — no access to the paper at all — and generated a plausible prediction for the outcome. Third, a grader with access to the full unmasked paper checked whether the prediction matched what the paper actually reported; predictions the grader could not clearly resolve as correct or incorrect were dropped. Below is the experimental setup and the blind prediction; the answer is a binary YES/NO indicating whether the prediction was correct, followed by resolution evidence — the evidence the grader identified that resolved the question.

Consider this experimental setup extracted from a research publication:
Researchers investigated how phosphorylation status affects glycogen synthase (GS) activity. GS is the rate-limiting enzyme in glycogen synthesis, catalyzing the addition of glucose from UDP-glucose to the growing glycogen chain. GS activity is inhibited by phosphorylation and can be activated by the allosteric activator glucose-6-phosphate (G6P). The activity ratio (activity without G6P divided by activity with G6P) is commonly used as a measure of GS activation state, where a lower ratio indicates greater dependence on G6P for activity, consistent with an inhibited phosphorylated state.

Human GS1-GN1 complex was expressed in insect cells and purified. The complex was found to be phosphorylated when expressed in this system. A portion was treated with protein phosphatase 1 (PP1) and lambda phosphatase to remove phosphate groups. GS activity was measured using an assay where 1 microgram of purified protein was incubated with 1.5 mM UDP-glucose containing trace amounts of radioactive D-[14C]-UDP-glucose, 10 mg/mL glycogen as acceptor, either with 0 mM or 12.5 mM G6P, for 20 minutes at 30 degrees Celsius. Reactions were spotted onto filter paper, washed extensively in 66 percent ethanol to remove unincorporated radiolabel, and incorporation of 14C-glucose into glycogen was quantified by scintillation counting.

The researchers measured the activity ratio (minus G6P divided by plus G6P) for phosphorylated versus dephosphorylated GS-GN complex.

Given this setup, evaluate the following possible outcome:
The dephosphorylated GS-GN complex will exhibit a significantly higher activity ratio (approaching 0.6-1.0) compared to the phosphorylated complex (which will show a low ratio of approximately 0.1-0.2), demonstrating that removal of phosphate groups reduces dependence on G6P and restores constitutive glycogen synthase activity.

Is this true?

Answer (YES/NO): YES